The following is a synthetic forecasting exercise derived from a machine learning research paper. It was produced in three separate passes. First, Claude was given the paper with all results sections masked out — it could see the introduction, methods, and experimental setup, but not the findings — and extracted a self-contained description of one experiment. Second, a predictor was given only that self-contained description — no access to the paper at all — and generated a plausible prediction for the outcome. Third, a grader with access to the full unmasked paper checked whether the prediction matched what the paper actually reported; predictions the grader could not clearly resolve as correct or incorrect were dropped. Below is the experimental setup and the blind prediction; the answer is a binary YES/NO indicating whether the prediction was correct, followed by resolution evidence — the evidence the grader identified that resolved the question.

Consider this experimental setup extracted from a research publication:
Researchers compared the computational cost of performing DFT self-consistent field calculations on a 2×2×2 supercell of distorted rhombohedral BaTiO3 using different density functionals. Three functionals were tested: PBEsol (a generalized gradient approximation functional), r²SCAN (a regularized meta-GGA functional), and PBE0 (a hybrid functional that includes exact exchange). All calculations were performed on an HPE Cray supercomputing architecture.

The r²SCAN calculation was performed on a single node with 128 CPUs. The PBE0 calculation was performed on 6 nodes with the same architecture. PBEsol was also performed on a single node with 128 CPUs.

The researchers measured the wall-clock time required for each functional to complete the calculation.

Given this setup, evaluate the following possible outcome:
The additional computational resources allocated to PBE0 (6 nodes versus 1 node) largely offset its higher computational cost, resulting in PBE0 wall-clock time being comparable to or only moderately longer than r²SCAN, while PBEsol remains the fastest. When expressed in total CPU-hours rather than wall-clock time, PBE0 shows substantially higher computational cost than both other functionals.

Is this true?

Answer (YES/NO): NO